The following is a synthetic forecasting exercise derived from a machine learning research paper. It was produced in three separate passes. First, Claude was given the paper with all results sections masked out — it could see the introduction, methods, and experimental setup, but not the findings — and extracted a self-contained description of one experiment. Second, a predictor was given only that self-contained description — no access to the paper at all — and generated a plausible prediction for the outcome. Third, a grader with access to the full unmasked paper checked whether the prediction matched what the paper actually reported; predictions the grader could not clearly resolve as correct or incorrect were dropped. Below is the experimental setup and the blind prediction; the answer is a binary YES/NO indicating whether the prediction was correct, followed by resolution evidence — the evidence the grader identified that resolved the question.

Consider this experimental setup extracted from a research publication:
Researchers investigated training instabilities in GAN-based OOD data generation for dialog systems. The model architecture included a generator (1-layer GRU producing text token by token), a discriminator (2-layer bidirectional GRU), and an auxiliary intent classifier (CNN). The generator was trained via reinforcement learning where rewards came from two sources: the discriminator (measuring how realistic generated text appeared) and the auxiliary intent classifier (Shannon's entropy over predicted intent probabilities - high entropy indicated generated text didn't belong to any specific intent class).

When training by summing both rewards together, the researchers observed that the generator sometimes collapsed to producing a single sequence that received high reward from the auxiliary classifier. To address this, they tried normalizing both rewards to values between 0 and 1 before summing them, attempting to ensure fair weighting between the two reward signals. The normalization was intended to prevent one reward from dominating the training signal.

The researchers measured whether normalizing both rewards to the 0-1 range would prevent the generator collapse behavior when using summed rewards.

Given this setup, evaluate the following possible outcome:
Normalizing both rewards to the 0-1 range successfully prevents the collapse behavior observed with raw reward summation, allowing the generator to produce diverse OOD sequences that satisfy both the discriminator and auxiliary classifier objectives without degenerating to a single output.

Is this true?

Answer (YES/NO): NO